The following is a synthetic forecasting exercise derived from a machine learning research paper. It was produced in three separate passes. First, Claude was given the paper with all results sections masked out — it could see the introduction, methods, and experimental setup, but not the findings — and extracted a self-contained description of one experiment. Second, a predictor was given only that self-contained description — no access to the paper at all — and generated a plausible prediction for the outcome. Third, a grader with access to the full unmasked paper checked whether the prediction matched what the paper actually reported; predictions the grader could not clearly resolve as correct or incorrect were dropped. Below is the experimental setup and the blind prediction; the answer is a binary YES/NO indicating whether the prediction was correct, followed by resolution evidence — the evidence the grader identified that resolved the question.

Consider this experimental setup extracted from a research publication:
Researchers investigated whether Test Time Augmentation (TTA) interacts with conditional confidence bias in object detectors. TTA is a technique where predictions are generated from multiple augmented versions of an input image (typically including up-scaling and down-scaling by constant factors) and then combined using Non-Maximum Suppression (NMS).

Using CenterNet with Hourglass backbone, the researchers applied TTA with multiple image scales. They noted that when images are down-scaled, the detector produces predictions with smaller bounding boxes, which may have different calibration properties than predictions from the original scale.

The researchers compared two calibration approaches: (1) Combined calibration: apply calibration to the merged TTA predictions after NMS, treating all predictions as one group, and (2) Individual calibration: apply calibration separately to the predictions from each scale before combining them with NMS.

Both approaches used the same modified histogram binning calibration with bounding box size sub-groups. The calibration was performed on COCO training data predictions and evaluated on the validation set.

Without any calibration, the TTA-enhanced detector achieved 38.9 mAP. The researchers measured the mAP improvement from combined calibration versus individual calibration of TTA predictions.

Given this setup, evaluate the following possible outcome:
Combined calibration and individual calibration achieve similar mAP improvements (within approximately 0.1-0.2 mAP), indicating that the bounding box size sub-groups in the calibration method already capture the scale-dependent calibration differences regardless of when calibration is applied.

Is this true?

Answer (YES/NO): NO